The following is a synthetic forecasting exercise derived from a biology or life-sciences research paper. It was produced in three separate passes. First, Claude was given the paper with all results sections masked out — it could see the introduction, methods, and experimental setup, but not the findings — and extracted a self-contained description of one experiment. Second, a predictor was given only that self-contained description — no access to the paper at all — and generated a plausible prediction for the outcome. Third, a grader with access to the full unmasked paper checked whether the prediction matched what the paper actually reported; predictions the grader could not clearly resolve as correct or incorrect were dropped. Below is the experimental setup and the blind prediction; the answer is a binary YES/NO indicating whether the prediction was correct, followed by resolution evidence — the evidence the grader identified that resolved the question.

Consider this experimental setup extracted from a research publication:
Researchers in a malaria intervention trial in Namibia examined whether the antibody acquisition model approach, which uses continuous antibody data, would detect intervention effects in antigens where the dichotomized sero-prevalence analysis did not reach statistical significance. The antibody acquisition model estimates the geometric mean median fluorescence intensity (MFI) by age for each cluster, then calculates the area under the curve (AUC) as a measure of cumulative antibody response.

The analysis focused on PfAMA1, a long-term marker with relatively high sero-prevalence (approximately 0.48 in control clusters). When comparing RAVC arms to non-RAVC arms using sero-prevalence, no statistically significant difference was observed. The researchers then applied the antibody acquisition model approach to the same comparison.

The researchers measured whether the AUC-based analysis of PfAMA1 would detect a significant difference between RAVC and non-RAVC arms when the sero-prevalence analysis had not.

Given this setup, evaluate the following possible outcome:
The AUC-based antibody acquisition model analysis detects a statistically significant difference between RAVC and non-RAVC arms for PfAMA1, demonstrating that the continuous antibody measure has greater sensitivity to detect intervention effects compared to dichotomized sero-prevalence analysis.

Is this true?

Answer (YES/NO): YES